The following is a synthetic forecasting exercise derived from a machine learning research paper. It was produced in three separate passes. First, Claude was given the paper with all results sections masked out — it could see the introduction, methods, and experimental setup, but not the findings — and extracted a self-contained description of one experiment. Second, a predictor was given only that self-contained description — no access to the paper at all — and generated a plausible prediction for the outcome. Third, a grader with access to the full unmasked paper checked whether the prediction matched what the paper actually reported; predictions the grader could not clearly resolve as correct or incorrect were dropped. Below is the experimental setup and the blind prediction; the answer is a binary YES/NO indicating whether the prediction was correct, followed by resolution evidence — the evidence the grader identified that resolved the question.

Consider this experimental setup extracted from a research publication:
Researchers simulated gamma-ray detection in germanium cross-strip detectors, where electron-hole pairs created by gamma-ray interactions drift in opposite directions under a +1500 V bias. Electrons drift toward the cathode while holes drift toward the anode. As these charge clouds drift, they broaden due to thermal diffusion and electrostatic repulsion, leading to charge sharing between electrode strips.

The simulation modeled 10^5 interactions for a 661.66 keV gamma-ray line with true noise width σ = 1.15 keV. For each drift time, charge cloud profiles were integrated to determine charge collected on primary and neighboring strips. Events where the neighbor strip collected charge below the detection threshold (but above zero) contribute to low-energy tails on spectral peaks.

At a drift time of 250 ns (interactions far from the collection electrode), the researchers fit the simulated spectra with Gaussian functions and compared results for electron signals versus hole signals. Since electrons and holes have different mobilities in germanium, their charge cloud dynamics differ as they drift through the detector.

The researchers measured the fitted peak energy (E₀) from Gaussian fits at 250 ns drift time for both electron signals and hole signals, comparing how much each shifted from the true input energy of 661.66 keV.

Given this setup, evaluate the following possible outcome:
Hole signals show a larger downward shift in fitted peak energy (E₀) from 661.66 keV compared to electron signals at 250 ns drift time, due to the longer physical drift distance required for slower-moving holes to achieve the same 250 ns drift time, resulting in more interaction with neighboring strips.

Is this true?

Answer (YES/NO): YES